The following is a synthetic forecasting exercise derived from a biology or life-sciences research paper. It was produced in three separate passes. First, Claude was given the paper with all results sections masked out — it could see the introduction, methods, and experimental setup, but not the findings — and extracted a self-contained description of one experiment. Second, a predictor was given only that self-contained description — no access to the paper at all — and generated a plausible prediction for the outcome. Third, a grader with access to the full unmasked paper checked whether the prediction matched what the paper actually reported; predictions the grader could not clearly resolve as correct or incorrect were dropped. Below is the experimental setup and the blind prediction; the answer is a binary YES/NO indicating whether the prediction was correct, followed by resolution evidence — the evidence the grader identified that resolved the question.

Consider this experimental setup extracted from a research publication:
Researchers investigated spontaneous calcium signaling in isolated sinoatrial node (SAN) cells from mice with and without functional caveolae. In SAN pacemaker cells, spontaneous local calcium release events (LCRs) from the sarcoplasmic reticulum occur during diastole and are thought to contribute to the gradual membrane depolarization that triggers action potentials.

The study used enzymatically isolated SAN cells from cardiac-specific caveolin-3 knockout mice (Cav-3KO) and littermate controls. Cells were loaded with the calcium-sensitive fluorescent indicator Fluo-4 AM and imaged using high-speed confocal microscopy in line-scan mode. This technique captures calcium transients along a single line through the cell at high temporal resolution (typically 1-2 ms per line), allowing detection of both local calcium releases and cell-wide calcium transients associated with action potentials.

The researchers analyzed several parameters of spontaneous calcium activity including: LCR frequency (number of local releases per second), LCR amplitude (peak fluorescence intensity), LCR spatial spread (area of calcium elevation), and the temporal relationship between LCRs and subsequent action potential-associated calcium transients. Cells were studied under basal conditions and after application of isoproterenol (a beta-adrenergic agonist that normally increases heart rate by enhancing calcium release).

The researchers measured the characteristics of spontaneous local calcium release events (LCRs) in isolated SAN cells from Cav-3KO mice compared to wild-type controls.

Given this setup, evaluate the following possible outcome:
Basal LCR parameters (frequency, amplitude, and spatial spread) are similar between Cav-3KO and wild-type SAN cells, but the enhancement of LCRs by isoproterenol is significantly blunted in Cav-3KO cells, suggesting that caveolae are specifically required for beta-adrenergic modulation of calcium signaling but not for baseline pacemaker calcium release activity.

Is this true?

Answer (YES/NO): NO